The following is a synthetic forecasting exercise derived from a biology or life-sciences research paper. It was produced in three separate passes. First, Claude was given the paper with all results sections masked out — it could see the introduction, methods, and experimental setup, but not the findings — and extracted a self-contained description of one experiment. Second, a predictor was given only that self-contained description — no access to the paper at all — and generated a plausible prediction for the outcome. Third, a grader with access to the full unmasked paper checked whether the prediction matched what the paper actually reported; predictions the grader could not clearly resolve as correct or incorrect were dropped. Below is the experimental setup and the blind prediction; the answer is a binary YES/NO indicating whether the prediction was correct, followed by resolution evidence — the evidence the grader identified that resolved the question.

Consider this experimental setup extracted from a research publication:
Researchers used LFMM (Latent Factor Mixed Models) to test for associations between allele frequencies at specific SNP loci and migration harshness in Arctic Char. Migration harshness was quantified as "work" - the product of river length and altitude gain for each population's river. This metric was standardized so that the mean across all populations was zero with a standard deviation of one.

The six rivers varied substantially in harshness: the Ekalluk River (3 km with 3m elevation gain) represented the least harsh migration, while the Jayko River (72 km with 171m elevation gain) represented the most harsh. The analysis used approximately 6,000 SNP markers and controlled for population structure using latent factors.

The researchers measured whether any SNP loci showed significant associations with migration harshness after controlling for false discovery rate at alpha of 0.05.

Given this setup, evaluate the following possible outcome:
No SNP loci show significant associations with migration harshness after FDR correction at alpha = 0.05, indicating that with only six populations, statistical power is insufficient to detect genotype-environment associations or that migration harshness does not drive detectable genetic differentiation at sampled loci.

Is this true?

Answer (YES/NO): NO